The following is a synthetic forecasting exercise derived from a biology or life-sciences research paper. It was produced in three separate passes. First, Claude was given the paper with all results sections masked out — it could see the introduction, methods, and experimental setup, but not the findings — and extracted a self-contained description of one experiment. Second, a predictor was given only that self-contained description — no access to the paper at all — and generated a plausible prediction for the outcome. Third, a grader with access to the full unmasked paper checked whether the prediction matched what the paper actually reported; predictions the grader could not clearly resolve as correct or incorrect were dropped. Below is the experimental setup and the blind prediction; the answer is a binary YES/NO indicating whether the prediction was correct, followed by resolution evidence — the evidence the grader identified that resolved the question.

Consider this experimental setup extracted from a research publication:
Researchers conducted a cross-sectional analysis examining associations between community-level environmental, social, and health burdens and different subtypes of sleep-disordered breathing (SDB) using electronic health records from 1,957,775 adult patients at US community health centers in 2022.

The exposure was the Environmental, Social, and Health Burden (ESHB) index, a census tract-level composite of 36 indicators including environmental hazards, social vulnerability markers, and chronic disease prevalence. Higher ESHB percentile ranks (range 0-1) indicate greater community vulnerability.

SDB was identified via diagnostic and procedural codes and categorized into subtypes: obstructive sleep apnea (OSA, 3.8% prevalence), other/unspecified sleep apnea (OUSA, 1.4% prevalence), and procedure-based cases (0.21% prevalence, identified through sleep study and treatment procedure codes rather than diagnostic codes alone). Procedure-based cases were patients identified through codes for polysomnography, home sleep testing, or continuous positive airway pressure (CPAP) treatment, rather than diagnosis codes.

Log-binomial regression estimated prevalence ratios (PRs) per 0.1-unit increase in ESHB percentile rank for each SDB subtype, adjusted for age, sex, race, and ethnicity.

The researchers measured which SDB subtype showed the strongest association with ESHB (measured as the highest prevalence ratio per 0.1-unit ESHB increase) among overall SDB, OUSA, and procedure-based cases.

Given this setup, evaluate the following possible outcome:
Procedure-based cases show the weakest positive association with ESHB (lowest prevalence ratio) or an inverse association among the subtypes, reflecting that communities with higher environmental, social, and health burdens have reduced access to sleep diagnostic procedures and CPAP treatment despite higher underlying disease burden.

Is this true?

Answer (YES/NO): NO